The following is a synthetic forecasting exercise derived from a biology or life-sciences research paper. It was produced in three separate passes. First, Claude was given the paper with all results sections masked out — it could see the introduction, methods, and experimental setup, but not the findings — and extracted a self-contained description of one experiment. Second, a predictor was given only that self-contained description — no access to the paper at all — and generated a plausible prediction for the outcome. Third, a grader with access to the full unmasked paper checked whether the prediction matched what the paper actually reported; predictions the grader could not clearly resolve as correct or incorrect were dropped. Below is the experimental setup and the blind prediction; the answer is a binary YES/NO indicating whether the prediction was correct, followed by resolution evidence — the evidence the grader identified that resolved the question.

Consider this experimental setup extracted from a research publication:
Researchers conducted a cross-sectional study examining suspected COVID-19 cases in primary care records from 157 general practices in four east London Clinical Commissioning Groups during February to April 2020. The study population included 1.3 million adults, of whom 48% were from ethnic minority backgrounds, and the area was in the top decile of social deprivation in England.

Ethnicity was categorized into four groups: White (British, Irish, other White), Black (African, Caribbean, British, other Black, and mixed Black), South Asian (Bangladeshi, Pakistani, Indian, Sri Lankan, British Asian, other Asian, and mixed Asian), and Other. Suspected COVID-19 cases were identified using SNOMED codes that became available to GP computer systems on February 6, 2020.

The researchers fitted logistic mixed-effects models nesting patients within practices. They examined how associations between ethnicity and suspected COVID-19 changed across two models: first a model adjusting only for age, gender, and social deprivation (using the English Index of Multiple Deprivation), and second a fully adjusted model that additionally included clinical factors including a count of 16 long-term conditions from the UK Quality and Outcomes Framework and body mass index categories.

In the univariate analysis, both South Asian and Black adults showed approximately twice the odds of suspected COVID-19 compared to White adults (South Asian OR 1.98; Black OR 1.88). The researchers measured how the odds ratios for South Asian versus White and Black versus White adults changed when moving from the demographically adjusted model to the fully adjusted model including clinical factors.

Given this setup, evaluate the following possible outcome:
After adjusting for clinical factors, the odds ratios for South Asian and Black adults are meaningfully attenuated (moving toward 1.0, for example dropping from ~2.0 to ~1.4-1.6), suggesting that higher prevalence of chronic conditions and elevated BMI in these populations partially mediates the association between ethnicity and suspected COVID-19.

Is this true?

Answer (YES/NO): NO